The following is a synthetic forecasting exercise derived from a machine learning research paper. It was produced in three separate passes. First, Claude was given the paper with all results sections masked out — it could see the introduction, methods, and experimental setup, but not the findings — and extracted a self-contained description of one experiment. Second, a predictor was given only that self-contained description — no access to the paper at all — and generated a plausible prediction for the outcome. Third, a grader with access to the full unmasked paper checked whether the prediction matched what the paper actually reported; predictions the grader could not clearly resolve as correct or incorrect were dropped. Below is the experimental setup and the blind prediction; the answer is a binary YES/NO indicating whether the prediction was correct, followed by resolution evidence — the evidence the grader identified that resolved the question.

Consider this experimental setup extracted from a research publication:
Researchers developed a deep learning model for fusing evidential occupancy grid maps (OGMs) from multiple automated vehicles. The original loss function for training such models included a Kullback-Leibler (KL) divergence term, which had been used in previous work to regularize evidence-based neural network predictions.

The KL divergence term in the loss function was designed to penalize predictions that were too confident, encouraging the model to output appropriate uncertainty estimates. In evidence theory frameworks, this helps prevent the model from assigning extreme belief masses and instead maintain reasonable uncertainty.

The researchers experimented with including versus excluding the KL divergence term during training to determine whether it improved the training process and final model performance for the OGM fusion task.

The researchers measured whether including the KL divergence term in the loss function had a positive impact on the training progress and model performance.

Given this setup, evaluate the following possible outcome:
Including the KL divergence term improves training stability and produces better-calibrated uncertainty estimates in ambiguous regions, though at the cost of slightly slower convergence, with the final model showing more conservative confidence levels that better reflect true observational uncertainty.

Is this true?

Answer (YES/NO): NO